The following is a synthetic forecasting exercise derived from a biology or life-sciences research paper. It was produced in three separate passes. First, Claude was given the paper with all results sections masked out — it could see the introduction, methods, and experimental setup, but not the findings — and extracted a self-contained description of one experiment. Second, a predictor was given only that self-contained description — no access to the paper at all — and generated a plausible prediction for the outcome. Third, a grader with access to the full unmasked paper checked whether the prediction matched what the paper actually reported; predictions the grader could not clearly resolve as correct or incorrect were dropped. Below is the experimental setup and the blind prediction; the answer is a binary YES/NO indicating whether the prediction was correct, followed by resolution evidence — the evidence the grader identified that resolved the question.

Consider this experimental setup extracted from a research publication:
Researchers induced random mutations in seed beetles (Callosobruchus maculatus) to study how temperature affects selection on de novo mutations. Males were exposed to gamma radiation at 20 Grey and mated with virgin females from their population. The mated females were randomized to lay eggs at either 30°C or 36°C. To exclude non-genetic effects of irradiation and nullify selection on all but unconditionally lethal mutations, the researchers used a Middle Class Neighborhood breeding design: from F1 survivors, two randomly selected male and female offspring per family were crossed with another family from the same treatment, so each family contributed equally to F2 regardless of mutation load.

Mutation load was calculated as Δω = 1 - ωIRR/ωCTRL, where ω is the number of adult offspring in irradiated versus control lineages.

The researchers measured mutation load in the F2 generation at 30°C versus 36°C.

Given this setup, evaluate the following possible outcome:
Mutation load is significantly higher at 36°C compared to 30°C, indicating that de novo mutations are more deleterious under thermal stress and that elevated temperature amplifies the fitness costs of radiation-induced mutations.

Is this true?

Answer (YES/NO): YES